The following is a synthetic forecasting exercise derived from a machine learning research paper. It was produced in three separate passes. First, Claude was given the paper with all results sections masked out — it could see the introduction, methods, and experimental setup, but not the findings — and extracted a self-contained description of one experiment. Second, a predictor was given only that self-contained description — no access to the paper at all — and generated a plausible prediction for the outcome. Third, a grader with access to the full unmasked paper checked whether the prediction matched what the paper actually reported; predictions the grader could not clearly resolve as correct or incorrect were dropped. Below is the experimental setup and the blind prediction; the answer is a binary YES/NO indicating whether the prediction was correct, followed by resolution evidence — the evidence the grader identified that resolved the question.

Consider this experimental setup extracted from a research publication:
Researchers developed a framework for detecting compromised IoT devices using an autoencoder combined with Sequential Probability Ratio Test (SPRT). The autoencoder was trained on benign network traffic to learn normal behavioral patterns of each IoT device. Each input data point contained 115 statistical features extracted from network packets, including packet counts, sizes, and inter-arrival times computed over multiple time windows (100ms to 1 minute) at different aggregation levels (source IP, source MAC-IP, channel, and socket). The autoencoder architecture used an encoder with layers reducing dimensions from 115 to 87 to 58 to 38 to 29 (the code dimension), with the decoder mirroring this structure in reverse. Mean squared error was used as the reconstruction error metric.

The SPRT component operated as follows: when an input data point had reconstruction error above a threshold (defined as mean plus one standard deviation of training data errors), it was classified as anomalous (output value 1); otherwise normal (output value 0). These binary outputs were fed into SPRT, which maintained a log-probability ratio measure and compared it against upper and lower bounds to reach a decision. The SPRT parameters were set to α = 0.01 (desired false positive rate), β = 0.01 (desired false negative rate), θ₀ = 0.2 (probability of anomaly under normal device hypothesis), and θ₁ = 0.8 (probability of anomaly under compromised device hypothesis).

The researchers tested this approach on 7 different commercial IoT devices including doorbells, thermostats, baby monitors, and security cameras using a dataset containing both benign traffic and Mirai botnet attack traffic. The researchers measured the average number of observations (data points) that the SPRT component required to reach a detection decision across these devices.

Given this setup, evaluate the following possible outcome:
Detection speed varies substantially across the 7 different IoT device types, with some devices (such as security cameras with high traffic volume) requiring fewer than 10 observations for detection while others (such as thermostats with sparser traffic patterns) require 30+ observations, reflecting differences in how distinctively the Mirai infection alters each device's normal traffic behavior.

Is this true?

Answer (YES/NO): NO